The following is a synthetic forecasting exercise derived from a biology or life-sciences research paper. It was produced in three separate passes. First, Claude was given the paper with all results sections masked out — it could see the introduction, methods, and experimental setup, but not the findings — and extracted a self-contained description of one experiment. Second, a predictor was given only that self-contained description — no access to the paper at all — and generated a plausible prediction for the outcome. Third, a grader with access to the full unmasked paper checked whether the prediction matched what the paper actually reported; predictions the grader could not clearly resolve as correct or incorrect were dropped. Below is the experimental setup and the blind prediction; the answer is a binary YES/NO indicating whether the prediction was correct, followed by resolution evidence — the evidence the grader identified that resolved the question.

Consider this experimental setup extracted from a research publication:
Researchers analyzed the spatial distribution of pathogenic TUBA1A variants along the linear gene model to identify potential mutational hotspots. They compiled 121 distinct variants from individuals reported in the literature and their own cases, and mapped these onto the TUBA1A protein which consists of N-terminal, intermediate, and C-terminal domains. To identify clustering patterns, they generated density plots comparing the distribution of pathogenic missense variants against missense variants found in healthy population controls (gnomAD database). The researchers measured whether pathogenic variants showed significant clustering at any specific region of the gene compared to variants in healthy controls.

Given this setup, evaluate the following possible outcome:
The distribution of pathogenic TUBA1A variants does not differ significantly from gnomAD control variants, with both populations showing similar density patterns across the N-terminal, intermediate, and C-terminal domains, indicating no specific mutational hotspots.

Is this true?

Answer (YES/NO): NO